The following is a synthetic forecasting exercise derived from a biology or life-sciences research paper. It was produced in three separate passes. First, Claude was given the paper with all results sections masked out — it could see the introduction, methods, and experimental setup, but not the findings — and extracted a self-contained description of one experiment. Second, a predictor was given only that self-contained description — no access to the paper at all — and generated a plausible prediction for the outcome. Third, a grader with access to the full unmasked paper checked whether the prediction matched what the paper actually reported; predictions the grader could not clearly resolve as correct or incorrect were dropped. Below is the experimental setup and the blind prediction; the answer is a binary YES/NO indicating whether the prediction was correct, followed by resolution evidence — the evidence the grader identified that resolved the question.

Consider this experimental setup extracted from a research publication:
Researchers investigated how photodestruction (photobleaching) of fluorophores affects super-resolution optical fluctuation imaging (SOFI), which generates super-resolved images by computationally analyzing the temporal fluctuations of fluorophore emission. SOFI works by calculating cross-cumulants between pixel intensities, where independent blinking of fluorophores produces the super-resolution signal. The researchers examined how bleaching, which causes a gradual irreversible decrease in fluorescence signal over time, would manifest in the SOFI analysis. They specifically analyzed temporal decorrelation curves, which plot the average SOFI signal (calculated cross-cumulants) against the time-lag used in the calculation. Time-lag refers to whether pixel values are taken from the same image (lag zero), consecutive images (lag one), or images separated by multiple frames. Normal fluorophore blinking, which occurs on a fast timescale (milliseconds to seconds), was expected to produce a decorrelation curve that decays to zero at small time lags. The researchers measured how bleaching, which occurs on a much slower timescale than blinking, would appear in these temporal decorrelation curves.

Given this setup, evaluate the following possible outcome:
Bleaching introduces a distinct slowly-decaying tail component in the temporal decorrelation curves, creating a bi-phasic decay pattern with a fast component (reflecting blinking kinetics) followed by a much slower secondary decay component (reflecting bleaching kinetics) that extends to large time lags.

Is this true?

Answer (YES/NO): NO